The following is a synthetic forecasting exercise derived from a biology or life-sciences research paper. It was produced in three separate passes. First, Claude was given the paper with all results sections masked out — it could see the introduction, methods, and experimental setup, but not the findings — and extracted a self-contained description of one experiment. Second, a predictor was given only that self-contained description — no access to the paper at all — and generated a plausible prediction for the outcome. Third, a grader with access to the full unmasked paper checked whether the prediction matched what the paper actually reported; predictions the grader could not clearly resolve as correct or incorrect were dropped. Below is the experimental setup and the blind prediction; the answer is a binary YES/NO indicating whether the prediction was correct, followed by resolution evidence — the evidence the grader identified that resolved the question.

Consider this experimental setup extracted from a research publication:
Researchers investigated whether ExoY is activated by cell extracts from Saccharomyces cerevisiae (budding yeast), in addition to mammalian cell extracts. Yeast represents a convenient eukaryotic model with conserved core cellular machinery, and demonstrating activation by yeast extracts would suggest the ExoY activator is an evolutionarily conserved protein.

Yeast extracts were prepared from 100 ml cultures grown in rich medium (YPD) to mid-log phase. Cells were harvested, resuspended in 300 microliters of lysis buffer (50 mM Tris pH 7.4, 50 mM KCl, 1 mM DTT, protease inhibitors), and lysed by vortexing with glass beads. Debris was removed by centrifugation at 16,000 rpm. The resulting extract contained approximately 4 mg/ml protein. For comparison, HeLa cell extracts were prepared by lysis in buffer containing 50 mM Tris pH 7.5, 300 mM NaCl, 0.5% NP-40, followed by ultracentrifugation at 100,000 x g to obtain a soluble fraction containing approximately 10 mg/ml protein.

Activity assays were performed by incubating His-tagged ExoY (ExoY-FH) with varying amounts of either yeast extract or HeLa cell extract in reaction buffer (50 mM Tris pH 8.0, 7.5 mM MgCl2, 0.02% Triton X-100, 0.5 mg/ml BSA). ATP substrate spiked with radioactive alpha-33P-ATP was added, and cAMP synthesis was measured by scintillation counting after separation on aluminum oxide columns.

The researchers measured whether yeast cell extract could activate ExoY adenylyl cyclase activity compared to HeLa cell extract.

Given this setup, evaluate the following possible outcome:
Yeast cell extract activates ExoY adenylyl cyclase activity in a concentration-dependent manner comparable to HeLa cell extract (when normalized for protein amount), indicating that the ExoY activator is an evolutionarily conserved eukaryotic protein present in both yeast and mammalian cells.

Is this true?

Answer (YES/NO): YES